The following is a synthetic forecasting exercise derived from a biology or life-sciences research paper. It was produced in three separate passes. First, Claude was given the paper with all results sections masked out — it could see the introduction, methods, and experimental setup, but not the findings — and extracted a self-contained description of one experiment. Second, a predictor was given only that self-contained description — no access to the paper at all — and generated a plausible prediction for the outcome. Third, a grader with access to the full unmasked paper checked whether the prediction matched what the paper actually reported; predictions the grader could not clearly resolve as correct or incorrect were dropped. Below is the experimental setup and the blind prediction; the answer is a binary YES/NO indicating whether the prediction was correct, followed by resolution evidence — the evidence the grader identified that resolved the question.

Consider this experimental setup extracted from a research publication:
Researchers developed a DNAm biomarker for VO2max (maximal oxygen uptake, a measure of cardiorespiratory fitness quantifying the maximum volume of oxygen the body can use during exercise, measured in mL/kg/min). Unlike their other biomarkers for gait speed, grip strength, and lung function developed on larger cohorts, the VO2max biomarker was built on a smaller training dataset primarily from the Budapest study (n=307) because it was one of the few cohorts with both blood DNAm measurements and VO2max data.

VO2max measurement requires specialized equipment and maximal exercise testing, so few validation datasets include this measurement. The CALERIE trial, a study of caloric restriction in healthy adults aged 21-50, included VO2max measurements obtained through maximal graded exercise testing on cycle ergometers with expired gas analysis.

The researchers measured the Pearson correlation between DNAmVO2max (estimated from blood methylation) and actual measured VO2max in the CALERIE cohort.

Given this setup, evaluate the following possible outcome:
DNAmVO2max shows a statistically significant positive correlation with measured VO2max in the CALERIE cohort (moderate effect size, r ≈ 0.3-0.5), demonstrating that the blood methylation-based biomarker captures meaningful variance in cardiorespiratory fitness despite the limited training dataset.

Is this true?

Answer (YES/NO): NO